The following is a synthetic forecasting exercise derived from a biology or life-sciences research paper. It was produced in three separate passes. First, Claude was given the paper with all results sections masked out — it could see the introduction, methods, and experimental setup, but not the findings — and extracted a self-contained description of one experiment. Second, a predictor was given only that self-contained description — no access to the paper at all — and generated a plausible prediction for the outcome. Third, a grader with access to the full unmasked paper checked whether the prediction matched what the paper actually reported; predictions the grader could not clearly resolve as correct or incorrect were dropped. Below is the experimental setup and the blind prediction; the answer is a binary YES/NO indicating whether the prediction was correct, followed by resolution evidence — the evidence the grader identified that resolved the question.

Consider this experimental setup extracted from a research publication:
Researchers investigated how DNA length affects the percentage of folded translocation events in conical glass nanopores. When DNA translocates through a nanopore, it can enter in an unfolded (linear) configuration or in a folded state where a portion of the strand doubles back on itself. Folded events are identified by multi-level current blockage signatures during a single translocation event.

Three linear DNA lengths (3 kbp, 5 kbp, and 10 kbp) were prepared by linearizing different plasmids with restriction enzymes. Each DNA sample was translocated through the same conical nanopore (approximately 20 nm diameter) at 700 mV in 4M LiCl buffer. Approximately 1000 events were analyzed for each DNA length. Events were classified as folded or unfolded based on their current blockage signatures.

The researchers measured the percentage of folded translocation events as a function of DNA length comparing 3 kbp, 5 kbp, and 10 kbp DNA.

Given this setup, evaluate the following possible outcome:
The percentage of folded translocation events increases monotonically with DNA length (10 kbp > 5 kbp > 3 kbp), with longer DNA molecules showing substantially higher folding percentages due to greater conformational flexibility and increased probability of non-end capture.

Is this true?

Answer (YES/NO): YES